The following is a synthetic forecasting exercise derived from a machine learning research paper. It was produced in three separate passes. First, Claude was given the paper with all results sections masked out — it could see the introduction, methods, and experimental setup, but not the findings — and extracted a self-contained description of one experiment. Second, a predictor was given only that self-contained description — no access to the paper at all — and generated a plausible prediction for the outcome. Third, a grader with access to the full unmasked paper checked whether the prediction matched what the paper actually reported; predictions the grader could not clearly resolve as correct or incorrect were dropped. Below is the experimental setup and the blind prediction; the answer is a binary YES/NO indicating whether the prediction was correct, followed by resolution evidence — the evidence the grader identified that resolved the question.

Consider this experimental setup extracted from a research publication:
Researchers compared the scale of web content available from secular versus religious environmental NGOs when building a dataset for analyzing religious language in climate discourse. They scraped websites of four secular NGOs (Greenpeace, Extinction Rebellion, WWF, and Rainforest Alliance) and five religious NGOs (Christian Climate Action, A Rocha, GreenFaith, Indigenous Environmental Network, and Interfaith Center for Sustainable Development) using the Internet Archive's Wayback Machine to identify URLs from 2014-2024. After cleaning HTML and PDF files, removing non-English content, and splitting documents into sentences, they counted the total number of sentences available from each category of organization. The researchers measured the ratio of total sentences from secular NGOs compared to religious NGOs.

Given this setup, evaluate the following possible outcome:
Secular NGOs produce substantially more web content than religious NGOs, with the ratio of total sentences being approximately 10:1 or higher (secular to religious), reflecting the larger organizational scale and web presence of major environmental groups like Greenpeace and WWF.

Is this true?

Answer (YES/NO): YES